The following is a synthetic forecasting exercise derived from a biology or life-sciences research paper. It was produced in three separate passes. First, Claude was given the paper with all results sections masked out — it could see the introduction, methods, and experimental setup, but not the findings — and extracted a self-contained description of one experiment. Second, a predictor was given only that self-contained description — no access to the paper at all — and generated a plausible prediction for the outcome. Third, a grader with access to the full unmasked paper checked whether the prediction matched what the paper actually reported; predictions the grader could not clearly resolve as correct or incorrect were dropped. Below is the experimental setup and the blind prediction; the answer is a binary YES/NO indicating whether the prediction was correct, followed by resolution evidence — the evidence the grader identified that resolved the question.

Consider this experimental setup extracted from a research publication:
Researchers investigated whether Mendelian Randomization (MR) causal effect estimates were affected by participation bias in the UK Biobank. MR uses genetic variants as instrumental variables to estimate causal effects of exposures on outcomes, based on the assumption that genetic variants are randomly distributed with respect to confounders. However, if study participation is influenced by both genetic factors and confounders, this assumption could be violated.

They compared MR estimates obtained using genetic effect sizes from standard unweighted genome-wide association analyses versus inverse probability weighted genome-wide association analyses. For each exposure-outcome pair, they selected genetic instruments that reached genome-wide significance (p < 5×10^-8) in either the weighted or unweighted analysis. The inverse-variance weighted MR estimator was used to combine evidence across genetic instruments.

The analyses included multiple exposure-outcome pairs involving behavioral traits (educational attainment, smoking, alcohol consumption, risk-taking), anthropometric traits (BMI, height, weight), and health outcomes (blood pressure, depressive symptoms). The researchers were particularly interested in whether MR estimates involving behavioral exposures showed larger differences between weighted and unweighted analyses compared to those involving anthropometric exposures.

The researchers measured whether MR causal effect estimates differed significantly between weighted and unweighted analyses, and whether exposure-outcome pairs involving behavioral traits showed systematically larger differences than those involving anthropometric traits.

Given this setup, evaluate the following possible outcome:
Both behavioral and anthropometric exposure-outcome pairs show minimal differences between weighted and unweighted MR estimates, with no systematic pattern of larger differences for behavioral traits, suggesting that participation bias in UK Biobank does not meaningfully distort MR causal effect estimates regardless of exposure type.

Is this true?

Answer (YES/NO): NO